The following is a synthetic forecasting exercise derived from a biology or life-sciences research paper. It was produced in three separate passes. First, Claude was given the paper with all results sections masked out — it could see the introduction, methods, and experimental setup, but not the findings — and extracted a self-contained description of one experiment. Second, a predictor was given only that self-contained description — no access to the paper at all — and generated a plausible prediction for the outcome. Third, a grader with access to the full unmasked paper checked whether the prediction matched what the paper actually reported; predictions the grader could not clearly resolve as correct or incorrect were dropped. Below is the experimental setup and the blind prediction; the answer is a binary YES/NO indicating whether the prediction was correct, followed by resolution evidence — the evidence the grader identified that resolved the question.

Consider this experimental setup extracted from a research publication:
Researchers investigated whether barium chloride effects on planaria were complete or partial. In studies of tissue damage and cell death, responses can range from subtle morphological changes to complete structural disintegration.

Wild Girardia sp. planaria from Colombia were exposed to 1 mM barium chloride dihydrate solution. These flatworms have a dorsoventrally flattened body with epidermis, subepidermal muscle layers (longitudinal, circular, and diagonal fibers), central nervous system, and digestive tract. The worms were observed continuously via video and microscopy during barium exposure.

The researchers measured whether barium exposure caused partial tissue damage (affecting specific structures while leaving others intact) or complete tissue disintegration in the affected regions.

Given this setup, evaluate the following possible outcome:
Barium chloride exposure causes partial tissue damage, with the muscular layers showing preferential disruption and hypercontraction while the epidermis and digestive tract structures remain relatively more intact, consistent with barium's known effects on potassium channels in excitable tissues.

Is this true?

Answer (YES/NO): NO